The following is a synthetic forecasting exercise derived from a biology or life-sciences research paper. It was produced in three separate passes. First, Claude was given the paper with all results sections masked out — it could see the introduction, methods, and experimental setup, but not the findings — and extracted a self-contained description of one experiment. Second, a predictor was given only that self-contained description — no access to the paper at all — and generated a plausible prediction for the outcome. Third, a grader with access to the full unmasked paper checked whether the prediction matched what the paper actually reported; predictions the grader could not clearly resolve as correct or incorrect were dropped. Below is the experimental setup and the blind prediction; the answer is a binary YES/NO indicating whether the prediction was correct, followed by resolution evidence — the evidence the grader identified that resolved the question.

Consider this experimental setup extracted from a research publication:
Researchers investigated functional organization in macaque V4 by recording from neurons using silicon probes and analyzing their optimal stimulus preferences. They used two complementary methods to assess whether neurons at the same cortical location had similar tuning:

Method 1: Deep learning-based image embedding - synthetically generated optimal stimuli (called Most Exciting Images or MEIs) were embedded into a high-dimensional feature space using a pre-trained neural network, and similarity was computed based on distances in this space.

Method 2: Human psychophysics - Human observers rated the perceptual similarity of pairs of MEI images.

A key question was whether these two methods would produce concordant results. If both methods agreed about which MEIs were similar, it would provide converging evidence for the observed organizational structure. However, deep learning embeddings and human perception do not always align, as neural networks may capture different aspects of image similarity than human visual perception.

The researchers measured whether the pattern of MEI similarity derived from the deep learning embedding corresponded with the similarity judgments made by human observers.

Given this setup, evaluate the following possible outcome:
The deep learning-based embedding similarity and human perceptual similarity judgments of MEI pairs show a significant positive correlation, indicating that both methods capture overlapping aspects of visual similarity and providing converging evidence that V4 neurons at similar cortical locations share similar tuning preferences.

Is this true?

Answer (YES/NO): YES